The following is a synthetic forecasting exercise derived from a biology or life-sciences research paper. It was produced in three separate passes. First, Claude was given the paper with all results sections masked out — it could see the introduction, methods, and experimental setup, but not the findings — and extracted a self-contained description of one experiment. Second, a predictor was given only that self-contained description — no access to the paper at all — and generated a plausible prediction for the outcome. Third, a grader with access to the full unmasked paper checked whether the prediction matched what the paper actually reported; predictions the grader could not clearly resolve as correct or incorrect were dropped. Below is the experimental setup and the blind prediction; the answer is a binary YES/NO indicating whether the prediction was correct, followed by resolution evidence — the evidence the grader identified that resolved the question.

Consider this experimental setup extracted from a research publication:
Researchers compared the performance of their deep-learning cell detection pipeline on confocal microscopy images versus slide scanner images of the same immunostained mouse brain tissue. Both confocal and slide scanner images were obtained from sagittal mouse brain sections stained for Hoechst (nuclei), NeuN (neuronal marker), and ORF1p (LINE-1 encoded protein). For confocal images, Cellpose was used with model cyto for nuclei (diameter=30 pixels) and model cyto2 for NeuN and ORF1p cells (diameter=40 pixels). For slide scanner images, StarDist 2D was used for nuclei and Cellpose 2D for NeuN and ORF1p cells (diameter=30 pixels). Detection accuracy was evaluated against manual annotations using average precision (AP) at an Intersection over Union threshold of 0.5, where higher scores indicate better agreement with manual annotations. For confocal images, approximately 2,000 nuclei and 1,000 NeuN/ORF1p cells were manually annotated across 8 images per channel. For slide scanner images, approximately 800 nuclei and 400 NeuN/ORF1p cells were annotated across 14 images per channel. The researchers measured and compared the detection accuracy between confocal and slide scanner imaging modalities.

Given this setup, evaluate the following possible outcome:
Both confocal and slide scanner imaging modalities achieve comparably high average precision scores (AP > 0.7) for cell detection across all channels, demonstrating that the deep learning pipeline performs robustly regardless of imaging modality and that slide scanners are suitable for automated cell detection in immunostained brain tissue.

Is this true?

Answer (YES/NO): NO